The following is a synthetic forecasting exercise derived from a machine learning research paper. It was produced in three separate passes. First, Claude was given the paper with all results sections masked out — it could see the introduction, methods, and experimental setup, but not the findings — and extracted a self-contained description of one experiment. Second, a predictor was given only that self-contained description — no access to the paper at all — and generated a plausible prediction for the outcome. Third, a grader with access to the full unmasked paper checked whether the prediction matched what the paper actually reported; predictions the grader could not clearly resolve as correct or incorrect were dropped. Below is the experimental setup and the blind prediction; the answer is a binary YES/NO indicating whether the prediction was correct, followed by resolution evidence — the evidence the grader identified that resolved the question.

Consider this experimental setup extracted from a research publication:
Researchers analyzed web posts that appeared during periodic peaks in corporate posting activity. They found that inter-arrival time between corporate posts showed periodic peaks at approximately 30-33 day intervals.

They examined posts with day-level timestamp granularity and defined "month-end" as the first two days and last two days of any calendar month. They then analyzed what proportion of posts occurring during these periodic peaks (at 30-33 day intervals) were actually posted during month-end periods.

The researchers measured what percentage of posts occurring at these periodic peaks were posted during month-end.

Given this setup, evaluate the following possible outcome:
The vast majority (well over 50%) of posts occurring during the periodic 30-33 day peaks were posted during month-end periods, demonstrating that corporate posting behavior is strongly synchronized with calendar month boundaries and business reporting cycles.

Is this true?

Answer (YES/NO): YES